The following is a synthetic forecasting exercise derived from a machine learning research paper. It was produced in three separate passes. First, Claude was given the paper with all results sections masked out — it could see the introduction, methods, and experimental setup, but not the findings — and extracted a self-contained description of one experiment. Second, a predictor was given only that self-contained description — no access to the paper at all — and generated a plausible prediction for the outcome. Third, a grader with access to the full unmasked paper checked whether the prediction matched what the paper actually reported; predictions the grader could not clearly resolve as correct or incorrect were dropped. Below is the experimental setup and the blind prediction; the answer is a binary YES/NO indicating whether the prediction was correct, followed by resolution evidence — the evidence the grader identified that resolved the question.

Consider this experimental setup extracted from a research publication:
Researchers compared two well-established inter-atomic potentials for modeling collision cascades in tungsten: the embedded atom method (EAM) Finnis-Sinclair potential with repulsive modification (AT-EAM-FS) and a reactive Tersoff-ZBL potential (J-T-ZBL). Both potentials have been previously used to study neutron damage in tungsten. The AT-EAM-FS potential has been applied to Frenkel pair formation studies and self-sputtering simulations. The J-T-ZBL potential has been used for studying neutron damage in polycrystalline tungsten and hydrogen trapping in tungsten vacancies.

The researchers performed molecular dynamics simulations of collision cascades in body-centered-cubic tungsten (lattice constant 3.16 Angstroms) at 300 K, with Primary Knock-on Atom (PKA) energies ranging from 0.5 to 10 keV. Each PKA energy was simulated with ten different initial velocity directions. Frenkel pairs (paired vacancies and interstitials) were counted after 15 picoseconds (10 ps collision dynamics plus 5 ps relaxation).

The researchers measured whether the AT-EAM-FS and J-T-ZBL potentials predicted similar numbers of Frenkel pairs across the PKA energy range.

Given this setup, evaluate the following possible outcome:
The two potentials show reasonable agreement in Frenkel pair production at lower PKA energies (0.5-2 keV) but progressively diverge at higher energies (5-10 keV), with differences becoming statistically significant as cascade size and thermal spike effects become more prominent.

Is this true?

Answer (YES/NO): NO